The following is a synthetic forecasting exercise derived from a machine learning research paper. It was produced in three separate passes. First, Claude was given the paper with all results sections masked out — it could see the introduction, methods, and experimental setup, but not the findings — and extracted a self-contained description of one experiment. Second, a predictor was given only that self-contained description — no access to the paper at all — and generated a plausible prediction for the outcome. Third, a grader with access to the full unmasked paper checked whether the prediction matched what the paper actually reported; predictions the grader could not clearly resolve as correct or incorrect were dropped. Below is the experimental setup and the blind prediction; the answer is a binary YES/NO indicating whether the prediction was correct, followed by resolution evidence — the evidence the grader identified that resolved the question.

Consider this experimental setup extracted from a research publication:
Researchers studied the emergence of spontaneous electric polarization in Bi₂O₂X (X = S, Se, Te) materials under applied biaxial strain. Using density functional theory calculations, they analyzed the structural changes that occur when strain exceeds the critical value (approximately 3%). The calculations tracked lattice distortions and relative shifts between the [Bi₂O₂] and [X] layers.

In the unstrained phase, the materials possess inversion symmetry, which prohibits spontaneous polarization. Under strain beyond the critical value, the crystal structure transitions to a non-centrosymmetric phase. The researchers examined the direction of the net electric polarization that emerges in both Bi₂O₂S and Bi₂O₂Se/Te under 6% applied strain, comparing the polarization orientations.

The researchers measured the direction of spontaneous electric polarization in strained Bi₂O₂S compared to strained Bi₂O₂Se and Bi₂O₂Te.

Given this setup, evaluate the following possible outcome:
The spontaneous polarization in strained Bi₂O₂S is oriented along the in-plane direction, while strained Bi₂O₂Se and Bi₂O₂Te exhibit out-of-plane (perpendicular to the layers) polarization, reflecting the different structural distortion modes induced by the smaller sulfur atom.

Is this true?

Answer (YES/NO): NO